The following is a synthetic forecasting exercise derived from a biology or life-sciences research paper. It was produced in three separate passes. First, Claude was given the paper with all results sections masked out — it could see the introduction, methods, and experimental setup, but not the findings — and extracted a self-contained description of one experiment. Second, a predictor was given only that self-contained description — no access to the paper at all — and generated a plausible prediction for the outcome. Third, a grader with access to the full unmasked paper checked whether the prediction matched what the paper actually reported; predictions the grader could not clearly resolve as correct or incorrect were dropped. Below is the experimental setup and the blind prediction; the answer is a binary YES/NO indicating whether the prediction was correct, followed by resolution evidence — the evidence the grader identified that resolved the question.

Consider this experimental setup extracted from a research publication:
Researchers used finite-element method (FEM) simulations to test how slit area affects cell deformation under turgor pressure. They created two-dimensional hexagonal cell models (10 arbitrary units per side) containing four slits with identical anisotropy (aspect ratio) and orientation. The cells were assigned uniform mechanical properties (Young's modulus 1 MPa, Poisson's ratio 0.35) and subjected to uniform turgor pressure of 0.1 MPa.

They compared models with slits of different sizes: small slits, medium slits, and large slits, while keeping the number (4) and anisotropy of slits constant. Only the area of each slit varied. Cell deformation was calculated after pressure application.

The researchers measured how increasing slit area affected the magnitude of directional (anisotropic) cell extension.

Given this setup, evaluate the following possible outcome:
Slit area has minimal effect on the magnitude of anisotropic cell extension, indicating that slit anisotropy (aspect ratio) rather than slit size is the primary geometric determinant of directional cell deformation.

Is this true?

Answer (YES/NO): NO